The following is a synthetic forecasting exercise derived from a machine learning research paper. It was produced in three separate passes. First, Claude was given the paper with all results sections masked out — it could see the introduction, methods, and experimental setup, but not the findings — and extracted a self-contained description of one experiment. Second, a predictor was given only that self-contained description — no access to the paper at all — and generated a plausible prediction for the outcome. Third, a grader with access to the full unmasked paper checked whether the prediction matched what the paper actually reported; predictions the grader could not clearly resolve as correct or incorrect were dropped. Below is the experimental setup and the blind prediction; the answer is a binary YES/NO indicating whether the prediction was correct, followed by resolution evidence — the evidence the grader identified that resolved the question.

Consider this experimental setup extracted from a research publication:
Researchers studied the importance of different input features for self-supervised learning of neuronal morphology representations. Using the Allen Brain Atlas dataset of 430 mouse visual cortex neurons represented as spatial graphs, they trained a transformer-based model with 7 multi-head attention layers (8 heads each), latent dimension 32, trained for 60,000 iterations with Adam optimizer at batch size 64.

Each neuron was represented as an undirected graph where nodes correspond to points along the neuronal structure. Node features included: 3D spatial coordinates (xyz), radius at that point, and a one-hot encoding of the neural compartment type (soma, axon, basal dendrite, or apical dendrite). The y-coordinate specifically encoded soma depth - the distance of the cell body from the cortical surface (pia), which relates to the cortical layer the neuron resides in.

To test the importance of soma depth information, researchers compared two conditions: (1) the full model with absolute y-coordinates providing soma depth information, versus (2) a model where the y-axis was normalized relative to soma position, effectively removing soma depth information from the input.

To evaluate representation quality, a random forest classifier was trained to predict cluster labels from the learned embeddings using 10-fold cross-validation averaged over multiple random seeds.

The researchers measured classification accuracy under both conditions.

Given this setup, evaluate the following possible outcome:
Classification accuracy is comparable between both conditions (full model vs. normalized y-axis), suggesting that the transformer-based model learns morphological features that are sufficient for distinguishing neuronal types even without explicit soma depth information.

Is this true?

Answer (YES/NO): NO